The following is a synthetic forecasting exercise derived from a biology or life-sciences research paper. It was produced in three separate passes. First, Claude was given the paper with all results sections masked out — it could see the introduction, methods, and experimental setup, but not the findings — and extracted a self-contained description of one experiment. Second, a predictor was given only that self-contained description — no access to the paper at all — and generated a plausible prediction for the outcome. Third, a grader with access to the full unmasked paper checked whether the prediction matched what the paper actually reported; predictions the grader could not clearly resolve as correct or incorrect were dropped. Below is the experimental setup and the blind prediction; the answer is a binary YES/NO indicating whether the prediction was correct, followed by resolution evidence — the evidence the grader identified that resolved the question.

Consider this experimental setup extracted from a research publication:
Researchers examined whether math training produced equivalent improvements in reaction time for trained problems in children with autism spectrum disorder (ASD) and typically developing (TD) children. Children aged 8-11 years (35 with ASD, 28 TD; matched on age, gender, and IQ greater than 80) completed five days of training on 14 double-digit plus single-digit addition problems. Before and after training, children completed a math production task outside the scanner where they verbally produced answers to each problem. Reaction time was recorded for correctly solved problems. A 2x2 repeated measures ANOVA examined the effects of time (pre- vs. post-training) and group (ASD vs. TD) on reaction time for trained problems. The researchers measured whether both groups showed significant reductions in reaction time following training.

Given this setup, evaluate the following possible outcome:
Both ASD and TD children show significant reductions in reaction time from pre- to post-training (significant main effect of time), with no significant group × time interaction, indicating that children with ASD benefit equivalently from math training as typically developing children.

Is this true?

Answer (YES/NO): YES